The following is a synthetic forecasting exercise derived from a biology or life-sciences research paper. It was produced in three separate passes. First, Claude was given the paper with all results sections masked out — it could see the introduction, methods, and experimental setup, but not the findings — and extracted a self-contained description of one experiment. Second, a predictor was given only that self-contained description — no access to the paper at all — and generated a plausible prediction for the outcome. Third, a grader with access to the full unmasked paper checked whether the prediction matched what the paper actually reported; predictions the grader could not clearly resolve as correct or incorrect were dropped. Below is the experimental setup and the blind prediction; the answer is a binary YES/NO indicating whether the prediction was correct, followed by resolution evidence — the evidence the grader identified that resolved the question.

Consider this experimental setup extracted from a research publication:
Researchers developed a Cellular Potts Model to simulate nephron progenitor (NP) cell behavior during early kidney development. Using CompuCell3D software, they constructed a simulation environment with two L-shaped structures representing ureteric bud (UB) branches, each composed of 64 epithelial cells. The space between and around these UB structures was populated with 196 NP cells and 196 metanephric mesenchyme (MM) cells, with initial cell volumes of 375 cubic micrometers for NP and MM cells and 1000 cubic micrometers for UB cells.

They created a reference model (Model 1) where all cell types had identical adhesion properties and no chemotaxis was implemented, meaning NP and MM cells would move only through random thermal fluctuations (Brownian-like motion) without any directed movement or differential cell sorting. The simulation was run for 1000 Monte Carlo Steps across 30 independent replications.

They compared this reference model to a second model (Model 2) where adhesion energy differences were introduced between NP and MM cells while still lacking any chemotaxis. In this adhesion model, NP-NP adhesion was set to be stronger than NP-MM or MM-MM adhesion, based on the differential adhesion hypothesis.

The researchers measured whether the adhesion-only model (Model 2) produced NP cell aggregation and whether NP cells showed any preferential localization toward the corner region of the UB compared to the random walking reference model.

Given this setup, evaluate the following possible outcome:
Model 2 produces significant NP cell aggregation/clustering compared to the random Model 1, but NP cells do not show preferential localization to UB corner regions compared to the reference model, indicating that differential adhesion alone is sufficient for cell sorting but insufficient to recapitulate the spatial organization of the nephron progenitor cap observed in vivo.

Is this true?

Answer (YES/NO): YES